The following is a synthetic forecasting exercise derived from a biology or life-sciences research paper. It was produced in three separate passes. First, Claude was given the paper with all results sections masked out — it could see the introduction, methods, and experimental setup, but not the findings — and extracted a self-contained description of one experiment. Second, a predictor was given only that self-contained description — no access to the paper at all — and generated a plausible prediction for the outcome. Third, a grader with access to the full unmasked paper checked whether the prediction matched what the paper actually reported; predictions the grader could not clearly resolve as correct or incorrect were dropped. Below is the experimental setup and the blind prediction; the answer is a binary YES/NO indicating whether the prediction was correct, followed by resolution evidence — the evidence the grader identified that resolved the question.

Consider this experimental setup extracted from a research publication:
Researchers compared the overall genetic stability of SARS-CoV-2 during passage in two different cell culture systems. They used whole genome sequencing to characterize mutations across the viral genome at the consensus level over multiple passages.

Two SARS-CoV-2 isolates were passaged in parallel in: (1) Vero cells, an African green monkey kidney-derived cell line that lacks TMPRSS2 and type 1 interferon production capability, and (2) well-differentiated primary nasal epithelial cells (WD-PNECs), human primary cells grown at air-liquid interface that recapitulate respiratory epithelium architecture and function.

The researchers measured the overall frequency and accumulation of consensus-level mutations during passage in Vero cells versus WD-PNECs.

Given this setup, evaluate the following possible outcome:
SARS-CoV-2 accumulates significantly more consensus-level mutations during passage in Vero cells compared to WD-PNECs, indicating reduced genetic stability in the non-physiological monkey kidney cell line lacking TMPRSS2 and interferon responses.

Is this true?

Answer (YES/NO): YES